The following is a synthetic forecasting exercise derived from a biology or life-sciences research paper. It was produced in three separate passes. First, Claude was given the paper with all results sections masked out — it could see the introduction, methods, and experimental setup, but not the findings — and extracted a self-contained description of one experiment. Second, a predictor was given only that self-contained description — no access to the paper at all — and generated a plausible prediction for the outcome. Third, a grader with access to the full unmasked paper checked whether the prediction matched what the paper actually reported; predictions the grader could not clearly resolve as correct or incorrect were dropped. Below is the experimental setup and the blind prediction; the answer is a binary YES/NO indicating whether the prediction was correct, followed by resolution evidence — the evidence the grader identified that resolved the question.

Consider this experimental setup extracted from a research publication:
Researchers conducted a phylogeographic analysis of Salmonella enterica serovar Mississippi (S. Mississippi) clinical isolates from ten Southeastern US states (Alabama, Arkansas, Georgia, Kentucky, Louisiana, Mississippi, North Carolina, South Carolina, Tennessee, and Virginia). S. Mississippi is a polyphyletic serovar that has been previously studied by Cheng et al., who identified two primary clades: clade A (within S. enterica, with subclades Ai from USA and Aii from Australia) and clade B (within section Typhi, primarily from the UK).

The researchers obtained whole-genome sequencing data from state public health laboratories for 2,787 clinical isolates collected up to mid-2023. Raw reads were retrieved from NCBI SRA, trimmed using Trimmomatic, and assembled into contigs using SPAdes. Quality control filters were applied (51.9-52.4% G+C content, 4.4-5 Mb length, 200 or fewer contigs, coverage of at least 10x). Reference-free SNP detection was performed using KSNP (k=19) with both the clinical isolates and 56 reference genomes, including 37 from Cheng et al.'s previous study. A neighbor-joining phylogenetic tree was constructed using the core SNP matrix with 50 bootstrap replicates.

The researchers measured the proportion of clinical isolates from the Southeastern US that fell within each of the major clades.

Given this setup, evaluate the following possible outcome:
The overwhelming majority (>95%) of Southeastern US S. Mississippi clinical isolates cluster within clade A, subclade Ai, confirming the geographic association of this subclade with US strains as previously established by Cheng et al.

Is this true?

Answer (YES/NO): YES